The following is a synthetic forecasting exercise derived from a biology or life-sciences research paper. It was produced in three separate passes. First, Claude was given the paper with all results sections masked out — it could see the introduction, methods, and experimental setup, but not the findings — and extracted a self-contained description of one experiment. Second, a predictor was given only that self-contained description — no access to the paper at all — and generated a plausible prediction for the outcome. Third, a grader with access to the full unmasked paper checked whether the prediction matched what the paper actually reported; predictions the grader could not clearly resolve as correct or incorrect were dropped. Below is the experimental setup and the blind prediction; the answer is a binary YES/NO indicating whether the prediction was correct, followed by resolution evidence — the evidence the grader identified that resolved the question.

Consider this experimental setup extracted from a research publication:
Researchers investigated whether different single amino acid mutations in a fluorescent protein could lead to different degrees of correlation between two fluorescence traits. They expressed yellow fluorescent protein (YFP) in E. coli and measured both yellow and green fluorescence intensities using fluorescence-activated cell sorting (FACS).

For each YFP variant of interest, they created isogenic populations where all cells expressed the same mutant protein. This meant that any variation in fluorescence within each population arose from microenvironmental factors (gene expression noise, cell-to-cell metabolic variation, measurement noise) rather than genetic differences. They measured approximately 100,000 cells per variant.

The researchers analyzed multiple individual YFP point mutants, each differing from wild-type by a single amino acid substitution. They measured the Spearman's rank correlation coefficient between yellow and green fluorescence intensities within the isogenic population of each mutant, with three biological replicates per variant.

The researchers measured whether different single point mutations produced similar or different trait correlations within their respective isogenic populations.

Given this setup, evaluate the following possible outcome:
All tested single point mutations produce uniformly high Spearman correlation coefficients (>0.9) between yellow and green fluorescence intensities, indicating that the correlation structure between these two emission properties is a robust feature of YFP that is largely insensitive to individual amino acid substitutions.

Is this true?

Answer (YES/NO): NO